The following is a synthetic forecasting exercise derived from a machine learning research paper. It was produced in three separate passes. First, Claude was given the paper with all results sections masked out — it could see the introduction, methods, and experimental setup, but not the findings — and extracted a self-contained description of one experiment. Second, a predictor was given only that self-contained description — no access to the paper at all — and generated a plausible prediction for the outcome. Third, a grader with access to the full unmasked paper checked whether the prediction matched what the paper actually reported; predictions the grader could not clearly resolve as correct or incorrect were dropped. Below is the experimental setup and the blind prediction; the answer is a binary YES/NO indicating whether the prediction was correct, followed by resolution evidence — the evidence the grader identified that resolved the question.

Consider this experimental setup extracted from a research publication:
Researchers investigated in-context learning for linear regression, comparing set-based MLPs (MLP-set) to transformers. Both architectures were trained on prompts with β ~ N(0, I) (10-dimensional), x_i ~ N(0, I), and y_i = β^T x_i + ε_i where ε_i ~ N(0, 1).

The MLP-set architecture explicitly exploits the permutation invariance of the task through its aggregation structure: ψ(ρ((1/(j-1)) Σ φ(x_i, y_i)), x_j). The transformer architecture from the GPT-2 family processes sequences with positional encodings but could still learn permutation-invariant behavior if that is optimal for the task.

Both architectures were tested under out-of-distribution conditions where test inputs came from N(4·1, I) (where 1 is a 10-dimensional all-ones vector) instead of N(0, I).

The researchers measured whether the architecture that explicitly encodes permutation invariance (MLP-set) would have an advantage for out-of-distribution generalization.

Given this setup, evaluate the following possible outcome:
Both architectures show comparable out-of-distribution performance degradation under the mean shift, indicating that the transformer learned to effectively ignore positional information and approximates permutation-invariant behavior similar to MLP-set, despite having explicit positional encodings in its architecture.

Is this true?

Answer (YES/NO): NO